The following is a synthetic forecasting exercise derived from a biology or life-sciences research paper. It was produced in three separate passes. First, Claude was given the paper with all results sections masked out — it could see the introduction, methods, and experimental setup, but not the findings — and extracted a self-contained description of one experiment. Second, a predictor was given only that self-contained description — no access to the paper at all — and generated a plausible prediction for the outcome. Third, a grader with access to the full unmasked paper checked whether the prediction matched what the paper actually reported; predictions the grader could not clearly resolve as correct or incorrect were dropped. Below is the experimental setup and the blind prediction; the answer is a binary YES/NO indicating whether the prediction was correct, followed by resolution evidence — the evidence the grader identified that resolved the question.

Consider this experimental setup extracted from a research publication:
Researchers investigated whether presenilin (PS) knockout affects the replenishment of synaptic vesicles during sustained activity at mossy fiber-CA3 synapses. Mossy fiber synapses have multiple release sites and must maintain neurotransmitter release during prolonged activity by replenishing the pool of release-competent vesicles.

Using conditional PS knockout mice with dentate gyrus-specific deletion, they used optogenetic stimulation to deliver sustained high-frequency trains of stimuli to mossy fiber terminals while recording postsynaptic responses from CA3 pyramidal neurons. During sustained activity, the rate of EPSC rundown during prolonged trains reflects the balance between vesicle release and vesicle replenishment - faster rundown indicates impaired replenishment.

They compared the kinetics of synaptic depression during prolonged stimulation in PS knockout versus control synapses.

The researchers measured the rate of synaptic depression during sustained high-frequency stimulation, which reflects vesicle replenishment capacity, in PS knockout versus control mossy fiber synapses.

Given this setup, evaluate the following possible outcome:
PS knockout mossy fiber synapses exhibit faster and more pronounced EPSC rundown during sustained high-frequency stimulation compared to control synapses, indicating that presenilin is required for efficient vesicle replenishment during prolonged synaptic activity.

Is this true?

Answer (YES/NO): YES